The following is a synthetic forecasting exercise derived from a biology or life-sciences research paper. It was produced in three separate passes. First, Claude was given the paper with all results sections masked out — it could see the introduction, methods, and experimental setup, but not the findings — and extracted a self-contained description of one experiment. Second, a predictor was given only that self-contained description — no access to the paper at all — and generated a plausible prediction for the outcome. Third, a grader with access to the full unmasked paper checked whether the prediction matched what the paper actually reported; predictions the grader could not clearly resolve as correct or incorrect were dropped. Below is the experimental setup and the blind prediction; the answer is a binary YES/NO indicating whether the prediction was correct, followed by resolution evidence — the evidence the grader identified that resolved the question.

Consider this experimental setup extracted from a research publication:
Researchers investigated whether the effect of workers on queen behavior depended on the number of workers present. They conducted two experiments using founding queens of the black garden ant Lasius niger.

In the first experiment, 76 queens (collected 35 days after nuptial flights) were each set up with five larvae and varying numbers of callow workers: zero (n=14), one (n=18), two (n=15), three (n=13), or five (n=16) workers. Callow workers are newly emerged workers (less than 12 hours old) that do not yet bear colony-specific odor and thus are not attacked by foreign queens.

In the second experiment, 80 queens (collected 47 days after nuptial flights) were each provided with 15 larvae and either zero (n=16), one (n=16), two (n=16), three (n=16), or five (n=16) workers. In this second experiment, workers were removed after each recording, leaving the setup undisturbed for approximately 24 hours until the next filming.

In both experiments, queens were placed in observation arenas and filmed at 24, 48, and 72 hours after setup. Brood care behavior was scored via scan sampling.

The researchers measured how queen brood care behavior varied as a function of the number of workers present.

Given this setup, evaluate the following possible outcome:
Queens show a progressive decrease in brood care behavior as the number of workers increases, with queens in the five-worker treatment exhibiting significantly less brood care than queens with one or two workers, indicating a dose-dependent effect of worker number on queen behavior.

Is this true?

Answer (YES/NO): YES